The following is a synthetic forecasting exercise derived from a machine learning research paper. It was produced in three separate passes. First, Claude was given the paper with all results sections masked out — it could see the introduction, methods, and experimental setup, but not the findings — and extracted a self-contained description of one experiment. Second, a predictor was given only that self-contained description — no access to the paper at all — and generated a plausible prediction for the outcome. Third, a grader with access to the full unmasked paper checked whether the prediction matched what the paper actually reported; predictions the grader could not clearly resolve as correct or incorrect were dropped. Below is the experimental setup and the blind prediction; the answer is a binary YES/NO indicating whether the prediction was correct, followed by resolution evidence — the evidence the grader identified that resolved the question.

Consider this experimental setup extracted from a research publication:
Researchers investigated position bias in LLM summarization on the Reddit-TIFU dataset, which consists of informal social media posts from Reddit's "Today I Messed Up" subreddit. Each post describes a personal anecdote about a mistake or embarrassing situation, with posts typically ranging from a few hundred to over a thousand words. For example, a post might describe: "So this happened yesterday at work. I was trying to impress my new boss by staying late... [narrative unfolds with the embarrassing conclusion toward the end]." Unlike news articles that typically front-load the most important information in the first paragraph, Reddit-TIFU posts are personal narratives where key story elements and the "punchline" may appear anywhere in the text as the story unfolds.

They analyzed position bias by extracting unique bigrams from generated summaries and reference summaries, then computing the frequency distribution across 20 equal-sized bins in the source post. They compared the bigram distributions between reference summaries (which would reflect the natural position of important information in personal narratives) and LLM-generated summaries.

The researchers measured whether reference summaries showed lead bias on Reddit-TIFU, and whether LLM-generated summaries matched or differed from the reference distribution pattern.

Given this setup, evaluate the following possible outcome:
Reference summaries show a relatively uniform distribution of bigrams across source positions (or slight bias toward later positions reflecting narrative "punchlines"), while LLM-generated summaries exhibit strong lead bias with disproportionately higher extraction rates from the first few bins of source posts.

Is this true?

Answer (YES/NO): YES